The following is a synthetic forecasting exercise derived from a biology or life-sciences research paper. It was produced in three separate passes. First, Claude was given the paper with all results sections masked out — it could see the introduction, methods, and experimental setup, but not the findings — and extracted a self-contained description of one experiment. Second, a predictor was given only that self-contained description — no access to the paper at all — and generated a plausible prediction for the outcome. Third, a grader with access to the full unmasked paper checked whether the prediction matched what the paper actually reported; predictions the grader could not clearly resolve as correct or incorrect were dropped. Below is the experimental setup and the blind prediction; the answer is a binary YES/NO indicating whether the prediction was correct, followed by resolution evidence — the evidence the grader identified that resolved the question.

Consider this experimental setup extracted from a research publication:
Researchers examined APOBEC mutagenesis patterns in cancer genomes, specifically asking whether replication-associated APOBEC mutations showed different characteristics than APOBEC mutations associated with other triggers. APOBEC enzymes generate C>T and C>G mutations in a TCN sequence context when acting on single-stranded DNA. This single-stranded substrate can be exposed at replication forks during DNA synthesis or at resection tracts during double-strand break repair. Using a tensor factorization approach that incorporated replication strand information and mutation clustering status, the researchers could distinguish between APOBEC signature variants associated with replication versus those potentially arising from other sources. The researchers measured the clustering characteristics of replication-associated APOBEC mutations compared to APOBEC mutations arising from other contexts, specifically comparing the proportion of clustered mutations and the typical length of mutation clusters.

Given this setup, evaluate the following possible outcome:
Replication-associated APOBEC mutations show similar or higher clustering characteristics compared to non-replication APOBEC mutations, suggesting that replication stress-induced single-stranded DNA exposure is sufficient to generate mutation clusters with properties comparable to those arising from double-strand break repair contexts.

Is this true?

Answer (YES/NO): NO